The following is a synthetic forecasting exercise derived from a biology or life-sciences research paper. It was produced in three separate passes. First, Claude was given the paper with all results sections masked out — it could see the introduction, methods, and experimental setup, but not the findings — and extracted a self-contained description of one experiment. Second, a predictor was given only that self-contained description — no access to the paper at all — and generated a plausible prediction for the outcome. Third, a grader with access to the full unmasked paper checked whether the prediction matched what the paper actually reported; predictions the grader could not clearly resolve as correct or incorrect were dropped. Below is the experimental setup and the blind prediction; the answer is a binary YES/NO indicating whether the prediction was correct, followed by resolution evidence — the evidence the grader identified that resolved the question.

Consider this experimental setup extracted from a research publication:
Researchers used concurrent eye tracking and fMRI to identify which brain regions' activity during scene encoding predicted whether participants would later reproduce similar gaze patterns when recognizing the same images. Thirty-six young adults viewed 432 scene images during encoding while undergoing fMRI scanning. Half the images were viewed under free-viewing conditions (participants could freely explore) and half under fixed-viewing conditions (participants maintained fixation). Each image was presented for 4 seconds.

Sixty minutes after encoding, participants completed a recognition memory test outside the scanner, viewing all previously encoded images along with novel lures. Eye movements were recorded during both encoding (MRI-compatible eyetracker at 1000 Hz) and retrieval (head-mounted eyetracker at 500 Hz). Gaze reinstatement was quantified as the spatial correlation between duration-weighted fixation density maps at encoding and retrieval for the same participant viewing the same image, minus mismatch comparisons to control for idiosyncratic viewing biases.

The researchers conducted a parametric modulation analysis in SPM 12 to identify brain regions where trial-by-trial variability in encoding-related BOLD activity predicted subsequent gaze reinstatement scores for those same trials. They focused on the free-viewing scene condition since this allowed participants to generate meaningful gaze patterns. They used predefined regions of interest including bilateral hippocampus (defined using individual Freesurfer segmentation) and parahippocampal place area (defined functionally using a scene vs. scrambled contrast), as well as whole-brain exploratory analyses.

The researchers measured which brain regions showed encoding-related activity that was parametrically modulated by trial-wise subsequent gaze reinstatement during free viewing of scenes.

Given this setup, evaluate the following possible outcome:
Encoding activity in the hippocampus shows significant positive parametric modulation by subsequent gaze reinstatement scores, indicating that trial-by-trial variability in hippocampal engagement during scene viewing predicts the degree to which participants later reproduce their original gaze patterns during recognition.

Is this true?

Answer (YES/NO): NO